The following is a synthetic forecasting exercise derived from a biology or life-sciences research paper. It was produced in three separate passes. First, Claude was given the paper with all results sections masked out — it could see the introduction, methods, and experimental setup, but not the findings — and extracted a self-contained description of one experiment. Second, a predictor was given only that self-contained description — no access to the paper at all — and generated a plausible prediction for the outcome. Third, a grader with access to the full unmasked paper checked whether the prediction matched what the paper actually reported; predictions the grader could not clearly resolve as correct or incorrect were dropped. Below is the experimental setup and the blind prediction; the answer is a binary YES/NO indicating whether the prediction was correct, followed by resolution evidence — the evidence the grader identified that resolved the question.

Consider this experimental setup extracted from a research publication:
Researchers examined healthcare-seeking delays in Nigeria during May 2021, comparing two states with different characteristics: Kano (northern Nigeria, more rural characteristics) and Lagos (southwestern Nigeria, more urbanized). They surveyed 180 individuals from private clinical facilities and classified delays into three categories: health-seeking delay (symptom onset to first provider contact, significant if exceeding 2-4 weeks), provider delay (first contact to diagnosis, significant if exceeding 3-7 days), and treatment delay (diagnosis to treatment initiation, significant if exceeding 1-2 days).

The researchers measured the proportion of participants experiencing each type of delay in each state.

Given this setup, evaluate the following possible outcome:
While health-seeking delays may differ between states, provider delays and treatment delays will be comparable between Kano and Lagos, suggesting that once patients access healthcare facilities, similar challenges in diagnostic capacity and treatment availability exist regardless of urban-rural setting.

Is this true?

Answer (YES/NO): NO